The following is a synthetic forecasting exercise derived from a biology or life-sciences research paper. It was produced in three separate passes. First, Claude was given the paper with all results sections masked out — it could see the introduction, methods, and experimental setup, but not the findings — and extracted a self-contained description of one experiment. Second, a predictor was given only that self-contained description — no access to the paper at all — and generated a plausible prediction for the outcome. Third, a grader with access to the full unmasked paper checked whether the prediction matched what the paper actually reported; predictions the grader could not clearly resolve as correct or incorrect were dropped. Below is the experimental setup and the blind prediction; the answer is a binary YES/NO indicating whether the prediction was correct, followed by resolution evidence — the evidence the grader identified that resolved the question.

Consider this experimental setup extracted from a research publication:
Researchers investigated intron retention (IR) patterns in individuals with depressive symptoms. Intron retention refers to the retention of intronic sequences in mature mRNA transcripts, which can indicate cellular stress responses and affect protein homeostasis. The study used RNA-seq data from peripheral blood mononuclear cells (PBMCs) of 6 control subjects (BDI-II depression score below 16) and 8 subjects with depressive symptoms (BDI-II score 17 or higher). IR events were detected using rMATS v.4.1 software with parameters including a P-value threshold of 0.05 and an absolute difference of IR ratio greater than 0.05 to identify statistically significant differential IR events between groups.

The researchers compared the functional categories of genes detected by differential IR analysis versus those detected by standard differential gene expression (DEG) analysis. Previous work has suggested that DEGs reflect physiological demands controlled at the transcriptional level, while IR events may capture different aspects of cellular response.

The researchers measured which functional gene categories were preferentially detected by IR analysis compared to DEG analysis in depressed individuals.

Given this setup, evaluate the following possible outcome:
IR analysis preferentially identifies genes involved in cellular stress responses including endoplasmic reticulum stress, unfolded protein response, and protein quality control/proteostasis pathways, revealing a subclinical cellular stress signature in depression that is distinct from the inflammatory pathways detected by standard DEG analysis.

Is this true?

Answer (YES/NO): NO